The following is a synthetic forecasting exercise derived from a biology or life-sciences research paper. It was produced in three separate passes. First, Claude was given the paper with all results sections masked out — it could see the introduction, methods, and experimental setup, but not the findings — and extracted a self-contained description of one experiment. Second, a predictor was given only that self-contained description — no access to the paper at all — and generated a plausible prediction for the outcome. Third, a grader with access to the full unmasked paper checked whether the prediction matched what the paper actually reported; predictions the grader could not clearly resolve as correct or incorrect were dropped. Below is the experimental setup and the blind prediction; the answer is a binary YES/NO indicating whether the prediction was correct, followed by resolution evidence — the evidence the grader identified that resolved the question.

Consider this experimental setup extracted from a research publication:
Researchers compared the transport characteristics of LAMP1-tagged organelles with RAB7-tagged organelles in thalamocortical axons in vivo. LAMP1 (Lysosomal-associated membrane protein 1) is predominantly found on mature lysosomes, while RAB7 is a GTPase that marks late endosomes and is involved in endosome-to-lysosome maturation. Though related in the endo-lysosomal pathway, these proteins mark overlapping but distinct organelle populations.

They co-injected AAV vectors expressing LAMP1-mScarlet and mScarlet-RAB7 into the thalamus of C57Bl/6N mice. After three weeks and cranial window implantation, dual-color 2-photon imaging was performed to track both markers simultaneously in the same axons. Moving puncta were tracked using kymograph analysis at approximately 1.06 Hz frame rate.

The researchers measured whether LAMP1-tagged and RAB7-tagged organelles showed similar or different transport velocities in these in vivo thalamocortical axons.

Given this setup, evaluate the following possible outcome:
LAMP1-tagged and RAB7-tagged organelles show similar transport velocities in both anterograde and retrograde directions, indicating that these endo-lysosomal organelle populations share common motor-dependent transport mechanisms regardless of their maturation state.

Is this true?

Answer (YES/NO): YES